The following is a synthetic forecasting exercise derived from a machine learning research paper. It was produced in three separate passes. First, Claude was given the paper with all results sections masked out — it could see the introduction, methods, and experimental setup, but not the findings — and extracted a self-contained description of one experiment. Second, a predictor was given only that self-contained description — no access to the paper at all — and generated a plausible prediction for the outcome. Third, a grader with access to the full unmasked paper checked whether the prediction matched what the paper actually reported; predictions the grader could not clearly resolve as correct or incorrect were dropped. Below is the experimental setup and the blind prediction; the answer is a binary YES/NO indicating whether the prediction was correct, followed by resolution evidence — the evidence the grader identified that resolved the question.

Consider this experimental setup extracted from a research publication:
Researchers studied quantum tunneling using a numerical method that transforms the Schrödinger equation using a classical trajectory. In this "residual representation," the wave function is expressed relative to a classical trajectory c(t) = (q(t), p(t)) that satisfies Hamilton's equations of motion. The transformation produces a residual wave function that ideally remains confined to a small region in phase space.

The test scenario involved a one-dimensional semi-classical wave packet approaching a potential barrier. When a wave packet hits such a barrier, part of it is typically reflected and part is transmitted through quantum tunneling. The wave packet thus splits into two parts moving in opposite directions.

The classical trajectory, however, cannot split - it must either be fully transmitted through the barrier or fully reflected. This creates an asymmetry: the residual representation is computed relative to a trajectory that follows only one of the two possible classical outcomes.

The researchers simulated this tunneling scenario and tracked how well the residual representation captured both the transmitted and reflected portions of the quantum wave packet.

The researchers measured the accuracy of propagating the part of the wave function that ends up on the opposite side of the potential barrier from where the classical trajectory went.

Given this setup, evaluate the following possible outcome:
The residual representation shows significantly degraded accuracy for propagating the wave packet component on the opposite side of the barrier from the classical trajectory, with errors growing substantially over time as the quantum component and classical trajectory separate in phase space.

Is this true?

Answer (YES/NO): YES